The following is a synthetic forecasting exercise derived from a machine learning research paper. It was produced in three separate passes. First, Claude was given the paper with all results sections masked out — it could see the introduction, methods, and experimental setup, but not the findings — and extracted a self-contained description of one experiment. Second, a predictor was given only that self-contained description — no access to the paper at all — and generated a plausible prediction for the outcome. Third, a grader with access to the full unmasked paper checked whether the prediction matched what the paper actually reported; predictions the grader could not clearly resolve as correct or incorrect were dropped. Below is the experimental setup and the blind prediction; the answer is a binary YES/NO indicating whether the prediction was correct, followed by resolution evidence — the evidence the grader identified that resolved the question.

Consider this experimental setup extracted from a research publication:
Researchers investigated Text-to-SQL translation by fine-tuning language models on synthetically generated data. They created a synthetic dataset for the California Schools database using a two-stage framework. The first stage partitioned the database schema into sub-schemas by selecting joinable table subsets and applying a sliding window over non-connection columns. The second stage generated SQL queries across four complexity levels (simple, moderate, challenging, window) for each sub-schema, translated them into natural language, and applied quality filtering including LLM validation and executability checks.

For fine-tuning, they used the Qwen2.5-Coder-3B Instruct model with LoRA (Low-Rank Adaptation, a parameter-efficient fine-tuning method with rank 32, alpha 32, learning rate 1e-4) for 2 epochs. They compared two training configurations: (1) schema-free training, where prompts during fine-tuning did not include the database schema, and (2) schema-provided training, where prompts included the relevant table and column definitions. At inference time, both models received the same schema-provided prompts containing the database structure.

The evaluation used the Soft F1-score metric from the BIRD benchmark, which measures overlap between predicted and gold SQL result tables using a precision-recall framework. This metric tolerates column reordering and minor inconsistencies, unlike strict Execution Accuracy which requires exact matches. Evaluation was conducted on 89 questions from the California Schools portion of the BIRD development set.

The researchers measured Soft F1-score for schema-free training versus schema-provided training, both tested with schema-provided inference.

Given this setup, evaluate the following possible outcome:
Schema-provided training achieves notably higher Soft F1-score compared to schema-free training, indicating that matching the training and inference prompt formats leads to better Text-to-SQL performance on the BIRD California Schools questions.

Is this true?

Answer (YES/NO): NO